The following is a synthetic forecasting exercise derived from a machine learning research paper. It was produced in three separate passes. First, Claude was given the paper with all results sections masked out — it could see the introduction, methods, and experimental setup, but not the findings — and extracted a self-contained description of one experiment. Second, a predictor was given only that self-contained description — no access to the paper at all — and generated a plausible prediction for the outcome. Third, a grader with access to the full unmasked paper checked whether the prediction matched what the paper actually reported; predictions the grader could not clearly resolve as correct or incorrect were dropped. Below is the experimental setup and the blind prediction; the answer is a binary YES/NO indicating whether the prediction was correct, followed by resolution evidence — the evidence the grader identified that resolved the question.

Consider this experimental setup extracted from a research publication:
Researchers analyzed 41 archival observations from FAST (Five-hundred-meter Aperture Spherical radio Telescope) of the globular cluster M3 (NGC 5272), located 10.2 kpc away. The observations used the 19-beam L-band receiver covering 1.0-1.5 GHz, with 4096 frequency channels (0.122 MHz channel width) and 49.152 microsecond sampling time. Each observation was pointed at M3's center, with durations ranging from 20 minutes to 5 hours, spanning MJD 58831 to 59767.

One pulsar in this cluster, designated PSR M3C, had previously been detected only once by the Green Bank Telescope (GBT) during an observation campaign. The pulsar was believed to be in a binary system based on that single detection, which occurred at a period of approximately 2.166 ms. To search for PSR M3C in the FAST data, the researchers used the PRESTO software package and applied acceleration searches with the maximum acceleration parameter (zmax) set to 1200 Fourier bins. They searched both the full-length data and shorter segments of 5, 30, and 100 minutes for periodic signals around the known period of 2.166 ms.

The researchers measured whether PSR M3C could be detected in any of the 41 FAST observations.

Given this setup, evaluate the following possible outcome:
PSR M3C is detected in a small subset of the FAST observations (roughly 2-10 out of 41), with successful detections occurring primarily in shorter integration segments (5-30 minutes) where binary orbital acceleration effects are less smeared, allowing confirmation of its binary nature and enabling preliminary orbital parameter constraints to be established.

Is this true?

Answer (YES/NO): NO